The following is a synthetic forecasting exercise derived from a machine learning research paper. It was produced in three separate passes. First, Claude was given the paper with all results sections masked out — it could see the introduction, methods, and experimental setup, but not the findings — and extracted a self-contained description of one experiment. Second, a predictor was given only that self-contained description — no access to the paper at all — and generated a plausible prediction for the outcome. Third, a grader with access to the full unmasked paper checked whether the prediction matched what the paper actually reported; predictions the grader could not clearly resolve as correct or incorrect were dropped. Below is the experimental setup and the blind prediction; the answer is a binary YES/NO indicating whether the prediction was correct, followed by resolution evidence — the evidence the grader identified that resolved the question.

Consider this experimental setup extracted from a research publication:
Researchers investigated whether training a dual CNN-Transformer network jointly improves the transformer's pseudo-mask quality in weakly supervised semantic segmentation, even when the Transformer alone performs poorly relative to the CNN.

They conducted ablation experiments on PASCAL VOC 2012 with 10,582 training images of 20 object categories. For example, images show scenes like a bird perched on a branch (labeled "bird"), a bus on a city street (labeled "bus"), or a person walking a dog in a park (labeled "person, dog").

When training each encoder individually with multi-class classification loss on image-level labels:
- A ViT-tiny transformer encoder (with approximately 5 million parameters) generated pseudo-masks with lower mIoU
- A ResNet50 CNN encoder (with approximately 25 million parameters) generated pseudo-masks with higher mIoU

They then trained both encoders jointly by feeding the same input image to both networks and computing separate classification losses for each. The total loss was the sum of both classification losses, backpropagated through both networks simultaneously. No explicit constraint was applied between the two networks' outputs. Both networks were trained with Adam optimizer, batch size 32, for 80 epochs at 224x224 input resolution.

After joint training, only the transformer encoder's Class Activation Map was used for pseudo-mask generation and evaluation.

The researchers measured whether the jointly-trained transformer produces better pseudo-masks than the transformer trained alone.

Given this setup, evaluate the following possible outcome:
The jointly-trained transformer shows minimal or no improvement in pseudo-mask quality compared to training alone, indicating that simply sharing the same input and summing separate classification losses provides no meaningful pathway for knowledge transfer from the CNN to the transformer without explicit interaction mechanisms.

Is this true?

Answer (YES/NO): NO